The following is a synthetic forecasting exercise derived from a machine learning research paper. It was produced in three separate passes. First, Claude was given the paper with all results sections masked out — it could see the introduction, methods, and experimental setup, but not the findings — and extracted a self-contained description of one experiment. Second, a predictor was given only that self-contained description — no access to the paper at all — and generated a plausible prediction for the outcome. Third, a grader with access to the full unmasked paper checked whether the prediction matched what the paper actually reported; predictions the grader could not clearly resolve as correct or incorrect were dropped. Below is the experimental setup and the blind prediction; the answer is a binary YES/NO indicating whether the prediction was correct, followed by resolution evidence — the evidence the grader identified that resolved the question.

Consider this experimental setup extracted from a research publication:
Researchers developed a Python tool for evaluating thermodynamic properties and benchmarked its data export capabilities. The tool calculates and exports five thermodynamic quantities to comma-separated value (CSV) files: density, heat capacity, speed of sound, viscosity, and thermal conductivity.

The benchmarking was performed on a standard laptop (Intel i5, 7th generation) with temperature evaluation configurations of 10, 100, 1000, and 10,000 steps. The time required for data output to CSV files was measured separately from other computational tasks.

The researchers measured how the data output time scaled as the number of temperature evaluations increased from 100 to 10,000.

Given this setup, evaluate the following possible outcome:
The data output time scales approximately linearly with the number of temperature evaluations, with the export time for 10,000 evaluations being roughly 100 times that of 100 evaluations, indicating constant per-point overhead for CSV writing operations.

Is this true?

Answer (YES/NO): NO